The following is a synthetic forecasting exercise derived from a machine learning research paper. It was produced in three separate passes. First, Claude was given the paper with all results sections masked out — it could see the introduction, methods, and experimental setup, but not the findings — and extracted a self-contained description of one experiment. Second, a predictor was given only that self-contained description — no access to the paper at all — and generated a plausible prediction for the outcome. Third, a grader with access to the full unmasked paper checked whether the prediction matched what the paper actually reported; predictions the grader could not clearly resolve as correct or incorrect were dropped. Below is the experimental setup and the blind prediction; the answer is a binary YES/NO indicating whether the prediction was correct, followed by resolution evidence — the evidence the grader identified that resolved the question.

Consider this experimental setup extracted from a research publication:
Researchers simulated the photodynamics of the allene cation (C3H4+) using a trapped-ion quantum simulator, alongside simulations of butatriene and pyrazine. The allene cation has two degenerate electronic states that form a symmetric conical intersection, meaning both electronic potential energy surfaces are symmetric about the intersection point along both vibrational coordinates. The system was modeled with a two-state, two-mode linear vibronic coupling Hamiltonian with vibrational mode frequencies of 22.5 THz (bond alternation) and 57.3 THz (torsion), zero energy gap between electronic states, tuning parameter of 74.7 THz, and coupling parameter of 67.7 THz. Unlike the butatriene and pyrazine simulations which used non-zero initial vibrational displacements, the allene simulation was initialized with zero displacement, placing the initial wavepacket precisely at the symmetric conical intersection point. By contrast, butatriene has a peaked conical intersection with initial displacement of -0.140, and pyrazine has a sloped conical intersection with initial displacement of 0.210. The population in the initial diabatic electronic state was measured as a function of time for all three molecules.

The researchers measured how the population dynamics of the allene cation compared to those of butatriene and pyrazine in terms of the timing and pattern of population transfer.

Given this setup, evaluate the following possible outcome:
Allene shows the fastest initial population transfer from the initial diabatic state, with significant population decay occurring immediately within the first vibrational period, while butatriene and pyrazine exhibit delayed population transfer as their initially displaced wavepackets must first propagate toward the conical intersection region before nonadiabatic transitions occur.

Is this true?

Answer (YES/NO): NO